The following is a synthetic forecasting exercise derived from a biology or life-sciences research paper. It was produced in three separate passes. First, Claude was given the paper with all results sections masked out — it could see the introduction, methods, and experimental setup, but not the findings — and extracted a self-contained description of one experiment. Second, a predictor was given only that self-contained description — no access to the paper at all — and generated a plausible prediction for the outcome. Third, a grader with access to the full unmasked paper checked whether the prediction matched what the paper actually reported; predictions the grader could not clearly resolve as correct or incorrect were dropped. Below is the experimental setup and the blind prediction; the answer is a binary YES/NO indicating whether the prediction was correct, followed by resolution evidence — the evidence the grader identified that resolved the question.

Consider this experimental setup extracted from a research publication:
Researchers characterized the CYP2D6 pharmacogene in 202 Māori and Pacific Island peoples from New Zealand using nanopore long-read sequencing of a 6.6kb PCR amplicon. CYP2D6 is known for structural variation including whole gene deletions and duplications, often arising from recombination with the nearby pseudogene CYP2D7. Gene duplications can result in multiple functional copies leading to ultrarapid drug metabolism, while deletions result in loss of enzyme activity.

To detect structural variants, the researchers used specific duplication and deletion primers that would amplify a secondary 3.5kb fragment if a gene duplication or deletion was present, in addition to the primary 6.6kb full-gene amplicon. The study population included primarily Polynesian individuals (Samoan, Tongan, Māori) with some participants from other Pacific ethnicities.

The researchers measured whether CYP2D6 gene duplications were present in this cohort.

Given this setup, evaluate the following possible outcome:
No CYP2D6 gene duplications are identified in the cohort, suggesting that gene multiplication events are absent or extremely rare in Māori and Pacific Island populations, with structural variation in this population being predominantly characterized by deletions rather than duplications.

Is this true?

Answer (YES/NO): YES